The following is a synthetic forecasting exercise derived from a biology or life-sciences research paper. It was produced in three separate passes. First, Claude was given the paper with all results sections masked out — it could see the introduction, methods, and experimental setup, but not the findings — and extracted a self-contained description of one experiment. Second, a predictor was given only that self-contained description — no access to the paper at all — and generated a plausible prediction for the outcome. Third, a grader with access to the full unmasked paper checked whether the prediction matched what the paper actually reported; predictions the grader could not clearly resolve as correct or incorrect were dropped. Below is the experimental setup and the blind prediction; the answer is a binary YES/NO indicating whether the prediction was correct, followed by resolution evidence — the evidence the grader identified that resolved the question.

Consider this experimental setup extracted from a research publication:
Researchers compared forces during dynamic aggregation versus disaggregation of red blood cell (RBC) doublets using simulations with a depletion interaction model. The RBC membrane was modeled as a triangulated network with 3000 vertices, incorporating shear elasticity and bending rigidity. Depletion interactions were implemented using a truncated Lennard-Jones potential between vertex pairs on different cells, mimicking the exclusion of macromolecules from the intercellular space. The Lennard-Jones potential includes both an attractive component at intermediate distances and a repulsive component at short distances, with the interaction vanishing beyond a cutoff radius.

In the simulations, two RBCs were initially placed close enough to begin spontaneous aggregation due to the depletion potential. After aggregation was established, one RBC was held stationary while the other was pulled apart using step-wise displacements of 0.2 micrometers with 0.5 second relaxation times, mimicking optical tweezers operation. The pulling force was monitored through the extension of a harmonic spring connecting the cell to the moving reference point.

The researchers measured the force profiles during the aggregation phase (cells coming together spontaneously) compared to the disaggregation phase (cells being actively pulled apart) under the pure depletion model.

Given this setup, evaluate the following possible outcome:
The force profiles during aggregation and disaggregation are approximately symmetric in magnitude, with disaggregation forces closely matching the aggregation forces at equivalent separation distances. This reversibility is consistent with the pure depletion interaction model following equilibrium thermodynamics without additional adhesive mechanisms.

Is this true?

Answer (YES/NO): YES